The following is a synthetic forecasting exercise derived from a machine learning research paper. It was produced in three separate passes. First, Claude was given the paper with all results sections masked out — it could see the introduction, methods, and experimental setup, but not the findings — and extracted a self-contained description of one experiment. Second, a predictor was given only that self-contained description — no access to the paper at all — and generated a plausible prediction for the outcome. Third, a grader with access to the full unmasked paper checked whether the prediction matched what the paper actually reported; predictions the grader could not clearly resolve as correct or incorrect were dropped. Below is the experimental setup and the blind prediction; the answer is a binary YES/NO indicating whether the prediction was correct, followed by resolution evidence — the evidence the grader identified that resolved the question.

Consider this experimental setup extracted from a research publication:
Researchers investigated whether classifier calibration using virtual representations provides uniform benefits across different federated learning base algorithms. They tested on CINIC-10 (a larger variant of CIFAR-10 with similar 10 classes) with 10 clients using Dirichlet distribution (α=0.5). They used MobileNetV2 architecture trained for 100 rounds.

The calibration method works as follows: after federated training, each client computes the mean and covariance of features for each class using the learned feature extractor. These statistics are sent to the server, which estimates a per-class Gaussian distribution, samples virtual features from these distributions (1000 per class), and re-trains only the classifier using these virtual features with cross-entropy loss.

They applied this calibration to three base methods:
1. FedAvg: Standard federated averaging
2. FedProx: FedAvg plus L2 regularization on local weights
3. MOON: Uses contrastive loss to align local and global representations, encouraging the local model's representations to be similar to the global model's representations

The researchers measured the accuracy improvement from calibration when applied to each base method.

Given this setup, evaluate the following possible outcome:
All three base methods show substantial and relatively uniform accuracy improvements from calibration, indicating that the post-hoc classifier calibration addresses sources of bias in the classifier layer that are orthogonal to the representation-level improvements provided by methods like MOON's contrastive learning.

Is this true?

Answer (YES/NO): NO